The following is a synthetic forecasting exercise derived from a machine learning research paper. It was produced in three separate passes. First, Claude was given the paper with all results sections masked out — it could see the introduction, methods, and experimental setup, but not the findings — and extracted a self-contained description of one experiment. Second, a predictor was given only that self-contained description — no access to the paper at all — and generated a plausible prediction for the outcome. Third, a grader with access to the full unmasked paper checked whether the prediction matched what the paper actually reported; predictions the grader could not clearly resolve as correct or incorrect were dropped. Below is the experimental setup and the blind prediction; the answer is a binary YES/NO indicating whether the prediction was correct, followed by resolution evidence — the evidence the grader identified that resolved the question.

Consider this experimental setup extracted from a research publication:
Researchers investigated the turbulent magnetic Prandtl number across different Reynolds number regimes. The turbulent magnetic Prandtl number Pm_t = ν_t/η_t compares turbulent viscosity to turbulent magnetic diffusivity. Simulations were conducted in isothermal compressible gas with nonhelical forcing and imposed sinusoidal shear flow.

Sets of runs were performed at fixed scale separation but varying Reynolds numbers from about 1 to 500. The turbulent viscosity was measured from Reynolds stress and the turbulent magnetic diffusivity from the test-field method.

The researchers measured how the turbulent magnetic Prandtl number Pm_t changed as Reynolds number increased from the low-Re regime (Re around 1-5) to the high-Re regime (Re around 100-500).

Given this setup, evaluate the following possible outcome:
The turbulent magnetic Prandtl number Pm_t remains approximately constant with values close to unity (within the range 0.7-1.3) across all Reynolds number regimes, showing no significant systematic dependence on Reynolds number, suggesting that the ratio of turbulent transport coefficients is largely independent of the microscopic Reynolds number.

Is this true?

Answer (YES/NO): NO